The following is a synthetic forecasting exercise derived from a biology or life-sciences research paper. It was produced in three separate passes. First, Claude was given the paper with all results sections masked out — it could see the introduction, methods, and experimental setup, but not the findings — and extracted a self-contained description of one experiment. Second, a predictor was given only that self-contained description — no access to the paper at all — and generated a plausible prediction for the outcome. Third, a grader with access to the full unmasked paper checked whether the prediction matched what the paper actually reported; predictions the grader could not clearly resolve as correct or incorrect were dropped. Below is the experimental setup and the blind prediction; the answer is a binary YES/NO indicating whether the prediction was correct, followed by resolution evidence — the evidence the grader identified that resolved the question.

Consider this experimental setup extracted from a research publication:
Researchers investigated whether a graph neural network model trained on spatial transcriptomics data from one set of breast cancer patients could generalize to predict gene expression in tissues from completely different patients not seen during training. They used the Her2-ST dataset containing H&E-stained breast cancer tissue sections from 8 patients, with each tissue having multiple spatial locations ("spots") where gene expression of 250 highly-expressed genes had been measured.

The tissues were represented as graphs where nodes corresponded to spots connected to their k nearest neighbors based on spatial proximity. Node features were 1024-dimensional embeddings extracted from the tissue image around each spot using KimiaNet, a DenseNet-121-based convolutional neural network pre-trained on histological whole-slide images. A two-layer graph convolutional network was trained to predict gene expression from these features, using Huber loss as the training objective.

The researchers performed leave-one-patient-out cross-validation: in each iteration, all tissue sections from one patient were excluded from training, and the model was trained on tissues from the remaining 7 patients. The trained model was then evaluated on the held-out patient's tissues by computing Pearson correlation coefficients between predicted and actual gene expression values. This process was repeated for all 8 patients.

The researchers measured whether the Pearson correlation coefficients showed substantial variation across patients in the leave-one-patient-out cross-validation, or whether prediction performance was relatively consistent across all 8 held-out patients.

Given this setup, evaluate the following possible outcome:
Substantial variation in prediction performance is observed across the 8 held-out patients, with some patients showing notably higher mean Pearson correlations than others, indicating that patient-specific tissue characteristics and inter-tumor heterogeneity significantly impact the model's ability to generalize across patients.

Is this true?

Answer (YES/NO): YES